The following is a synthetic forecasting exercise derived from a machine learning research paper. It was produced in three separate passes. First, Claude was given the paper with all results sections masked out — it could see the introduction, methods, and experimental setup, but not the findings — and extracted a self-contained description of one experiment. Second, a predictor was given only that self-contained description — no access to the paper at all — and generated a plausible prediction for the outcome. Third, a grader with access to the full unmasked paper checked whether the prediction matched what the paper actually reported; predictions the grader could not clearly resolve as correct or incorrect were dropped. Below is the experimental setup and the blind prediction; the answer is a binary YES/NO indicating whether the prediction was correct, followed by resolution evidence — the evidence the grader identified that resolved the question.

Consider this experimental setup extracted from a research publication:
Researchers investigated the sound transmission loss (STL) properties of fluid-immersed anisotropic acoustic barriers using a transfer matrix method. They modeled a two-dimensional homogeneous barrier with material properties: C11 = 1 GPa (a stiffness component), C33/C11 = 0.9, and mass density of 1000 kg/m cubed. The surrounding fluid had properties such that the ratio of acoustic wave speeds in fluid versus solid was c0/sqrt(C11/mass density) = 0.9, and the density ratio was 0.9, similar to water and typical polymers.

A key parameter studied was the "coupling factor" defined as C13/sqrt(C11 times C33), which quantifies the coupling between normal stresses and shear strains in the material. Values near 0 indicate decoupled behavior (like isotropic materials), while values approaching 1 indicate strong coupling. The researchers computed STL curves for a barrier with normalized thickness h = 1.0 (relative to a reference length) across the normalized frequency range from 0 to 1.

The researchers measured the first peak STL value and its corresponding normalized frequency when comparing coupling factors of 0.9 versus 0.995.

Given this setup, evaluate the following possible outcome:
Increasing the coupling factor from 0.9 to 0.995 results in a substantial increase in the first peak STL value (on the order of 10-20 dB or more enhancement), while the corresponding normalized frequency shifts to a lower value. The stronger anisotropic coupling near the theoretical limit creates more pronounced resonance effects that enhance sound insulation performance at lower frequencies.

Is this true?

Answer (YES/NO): YES